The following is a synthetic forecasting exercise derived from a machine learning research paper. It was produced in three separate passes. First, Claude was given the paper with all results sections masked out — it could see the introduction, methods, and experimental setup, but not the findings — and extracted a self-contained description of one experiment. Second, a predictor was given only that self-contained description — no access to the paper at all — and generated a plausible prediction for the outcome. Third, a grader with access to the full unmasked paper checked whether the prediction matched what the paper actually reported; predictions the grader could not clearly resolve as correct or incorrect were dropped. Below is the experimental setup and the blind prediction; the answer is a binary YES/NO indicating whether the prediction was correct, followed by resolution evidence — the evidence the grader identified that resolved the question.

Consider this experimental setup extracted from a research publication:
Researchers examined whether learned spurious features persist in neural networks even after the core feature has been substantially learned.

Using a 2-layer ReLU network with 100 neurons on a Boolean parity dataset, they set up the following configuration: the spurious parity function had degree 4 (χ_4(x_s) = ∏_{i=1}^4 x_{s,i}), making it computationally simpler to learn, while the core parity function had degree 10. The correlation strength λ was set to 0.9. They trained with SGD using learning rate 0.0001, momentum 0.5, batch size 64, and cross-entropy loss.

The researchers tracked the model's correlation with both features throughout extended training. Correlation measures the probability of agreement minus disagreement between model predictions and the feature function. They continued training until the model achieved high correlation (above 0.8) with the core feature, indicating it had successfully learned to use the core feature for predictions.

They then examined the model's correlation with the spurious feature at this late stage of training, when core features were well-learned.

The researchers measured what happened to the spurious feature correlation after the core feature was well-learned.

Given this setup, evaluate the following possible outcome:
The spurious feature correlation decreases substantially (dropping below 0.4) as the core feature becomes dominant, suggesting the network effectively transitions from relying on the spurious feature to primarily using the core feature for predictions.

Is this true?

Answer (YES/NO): NO